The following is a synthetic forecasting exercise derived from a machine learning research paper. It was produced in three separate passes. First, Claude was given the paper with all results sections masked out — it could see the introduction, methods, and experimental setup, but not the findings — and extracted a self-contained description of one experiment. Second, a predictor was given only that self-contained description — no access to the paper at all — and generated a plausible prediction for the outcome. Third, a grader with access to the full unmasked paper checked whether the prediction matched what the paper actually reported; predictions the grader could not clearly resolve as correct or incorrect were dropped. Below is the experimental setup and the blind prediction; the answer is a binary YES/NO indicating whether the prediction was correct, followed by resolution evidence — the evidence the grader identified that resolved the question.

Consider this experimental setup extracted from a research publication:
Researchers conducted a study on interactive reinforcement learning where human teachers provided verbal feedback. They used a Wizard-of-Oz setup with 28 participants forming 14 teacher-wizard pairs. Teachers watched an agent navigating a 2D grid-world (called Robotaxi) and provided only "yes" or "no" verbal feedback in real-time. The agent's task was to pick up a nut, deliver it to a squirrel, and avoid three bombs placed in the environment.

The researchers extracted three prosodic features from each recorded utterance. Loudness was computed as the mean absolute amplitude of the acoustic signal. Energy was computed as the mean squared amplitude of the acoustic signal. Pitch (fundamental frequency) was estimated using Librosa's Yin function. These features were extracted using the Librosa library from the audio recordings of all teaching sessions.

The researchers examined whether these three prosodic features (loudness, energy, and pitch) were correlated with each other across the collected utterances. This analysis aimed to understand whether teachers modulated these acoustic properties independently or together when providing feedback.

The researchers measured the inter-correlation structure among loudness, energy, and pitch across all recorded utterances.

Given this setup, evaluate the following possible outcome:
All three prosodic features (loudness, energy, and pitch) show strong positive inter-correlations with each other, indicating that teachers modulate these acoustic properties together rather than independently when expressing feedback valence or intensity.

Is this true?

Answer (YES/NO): YES